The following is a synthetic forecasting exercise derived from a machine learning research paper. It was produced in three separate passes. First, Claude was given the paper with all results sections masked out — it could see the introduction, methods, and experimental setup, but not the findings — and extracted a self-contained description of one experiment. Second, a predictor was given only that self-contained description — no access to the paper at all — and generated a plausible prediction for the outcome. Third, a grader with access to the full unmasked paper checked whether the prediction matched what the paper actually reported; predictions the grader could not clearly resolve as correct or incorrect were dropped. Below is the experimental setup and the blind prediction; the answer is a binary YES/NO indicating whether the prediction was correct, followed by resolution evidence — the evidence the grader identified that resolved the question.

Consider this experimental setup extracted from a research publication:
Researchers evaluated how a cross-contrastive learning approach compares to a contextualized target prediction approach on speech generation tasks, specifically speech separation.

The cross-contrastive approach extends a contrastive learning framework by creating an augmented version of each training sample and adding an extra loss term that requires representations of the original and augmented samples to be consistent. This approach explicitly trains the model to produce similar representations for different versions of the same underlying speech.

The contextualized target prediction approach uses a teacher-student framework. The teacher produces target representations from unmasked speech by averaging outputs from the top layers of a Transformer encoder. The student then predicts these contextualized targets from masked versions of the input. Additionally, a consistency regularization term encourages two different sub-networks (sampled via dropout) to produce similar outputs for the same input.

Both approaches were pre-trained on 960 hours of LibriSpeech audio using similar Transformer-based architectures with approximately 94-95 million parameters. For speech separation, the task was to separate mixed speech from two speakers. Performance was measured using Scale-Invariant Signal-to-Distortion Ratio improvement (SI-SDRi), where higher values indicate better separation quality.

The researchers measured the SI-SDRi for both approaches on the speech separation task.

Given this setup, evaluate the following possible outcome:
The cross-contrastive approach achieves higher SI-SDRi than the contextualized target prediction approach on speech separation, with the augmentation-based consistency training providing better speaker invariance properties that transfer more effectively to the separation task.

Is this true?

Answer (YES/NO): YES